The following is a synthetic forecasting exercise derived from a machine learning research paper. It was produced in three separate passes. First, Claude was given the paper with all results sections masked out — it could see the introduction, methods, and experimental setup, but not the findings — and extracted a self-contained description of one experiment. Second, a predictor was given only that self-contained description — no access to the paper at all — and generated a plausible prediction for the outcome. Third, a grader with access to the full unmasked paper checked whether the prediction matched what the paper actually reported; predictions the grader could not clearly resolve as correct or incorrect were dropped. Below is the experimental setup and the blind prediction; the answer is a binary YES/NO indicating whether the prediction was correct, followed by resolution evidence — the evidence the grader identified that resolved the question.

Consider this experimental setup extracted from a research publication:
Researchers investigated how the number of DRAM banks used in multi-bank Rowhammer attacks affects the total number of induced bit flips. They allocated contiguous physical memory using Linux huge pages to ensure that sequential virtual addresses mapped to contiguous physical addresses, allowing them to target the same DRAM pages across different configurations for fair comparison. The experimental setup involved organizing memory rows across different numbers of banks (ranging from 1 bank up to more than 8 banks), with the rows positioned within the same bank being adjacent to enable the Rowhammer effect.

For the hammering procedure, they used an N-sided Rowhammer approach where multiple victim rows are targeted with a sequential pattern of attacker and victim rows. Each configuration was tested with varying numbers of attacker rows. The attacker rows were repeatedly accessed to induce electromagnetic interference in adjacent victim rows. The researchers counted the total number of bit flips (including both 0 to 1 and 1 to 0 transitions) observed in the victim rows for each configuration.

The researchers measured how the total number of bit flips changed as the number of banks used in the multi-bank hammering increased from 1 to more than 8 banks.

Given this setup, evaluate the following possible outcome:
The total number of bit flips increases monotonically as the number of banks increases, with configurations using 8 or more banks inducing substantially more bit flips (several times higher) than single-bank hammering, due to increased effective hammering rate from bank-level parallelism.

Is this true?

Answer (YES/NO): NO